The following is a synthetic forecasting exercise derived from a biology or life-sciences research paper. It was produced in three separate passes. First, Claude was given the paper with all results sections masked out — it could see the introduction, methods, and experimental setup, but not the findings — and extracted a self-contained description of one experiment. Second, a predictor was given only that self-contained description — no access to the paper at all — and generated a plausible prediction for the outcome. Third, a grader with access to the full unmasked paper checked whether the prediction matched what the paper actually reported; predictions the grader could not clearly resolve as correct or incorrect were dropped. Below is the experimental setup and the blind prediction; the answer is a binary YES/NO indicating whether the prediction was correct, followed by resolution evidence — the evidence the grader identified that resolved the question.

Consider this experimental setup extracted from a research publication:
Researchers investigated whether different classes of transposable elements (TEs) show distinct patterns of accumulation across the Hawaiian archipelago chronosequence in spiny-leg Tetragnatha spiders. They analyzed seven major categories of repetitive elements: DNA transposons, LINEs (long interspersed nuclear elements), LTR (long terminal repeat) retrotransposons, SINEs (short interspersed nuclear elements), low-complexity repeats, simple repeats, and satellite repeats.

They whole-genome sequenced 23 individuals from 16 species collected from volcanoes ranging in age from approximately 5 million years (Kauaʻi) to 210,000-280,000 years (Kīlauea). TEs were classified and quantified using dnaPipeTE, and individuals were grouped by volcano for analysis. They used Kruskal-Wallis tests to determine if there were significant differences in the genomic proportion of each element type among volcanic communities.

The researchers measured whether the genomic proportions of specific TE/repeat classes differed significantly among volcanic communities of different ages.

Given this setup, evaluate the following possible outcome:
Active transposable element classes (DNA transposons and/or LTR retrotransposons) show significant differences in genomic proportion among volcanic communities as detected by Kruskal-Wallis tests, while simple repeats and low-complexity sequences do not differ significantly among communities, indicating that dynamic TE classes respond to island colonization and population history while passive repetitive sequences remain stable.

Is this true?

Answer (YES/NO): NO